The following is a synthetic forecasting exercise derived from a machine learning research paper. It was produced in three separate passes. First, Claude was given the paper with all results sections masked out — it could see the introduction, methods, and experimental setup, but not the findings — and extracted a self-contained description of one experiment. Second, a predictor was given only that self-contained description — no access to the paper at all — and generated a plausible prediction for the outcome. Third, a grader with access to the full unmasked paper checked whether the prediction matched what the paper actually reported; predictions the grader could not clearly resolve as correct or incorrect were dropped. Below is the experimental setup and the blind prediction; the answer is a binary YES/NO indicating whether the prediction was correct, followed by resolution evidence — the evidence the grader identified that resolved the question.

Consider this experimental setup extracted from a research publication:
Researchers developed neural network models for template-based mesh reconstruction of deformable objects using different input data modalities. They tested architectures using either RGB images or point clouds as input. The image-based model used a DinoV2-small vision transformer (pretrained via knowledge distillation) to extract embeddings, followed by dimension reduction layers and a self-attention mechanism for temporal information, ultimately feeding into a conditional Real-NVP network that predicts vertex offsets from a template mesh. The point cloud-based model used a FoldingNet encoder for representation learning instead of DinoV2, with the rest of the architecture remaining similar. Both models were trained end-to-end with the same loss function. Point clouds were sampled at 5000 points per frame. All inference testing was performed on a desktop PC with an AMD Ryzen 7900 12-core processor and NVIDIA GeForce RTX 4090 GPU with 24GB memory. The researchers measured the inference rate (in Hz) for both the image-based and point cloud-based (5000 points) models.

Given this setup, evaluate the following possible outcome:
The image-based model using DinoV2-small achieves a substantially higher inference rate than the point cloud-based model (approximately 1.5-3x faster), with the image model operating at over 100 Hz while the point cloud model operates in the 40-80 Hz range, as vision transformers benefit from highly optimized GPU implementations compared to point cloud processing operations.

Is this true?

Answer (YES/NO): NO